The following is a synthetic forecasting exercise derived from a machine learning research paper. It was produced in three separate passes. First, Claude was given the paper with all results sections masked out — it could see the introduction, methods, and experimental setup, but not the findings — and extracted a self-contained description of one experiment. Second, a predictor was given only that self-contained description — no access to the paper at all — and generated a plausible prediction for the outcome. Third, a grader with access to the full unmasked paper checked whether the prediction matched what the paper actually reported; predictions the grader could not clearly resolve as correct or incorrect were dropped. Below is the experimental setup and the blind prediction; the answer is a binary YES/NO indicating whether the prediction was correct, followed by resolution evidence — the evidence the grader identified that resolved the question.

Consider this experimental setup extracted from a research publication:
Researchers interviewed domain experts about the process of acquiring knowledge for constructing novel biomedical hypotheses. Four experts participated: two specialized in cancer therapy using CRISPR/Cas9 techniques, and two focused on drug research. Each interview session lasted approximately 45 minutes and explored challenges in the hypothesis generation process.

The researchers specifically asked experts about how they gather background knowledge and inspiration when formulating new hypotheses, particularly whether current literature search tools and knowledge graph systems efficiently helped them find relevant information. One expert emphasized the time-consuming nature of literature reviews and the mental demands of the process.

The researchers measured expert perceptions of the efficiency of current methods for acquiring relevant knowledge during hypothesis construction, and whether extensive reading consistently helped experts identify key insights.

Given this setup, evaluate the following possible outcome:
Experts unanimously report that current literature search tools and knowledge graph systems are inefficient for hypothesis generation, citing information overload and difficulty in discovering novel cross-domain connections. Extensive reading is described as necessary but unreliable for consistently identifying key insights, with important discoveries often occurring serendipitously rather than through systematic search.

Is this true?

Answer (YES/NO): NO